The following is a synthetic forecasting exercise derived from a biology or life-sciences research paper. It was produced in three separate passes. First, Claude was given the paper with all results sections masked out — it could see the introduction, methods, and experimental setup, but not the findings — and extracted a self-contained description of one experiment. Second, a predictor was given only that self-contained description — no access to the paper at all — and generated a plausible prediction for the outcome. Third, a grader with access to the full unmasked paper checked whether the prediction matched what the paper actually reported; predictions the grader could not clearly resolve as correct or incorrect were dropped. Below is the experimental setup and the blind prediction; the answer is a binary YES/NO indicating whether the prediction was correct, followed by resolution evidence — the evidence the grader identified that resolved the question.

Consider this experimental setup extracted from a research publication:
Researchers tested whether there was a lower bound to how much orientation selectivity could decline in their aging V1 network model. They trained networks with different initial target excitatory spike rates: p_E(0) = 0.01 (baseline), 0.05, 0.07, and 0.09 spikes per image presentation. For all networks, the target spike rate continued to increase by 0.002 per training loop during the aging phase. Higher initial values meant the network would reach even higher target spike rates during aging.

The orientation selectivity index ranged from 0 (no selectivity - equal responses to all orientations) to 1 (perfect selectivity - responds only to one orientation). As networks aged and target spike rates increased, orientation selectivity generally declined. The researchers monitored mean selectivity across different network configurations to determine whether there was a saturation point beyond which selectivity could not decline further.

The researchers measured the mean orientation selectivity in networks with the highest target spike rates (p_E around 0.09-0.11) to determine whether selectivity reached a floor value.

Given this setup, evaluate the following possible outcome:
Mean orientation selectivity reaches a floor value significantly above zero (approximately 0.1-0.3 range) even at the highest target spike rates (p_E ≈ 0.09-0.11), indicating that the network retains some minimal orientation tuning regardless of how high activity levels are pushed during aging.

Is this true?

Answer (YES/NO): YES